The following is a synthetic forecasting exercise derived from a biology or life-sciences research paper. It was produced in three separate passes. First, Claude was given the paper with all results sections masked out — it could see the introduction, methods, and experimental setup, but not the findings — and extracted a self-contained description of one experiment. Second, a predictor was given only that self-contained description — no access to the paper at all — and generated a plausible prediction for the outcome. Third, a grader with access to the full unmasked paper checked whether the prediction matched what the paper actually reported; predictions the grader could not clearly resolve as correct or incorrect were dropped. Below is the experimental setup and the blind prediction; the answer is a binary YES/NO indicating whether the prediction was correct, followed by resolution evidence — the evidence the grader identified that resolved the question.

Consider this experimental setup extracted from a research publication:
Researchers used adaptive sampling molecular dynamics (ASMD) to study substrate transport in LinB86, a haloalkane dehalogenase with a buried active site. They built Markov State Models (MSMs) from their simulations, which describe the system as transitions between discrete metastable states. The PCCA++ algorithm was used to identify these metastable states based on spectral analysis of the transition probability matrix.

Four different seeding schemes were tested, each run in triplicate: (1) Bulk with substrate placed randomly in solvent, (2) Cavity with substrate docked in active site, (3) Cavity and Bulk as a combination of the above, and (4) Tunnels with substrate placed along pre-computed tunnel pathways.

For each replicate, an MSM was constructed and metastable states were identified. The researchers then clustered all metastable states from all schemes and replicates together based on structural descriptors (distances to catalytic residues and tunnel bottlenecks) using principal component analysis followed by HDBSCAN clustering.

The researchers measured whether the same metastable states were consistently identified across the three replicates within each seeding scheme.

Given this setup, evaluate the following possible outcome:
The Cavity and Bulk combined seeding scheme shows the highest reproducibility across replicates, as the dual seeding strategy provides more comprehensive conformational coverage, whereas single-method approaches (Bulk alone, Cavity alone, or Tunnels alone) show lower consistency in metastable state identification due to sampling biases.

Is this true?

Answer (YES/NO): NO